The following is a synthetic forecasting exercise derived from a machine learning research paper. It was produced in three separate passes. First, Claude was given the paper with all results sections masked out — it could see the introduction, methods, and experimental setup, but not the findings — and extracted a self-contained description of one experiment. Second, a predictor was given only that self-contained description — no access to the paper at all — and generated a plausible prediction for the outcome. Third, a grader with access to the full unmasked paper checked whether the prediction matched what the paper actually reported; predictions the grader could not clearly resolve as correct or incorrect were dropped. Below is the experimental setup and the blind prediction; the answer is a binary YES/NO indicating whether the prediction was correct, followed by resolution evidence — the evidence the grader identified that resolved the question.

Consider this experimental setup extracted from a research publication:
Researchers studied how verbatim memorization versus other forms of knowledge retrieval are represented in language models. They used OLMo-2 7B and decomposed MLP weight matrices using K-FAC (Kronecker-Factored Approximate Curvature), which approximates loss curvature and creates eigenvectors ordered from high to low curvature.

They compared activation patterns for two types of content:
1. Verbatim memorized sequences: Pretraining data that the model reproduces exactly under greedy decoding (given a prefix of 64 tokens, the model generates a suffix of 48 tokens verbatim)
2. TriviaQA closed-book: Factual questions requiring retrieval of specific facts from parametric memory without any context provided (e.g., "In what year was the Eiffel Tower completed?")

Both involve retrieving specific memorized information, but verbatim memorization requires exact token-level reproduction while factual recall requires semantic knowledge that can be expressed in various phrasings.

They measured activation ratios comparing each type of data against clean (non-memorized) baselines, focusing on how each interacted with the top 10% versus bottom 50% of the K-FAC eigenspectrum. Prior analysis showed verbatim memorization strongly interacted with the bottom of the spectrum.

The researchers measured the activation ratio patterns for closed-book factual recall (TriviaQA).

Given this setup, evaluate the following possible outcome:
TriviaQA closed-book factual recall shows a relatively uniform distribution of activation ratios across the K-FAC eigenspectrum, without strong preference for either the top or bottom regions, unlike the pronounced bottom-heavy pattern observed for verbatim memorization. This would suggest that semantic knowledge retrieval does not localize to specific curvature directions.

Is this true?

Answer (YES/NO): NO